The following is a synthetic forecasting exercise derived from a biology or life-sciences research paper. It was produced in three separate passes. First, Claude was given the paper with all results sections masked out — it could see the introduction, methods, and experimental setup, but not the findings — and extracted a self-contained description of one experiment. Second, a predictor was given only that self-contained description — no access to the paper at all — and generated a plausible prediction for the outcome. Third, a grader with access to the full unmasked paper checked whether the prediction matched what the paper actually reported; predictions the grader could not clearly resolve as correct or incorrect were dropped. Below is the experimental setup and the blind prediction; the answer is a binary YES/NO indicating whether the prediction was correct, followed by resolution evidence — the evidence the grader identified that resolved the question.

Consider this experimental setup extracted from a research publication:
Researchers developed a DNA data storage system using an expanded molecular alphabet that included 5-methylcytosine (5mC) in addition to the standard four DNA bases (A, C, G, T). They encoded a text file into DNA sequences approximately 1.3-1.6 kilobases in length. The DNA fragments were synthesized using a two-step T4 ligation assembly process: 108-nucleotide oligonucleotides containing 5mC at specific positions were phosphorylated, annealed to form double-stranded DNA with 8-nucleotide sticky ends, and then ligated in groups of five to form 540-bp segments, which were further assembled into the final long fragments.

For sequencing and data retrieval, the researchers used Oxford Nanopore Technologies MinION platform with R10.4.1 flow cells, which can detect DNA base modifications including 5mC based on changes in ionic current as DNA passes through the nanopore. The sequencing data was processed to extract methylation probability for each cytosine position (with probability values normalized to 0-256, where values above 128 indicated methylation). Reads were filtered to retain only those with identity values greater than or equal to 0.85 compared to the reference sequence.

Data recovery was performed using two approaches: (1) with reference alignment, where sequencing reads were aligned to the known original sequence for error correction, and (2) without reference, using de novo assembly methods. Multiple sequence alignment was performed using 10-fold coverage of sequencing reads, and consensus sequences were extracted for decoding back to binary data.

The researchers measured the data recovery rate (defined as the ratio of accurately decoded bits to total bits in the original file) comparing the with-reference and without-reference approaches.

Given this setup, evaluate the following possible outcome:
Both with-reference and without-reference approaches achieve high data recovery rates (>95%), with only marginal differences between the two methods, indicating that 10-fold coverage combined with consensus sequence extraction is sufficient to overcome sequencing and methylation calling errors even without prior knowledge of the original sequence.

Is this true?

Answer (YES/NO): NO